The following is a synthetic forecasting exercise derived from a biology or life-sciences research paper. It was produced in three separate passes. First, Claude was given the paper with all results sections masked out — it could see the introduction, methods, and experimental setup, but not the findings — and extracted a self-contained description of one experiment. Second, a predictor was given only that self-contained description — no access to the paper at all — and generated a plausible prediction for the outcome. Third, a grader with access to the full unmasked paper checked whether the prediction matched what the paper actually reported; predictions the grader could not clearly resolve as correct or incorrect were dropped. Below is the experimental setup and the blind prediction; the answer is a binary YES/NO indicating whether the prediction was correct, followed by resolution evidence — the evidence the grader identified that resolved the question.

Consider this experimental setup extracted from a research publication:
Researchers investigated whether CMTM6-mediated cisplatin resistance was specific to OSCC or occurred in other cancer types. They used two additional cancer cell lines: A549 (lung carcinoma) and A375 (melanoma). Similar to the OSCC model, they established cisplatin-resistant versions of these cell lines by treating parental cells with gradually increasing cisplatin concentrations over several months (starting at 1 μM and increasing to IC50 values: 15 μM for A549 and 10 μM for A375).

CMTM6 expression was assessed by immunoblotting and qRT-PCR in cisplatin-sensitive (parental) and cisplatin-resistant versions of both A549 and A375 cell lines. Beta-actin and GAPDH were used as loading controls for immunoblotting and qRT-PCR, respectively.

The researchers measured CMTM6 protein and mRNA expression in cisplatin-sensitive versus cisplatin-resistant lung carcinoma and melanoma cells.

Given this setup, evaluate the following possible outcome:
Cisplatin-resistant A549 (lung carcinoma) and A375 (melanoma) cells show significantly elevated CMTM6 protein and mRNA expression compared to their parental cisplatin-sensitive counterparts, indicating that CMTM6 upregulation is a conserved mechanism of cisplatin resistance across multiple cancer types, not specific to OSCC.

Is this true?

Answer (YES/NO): YES